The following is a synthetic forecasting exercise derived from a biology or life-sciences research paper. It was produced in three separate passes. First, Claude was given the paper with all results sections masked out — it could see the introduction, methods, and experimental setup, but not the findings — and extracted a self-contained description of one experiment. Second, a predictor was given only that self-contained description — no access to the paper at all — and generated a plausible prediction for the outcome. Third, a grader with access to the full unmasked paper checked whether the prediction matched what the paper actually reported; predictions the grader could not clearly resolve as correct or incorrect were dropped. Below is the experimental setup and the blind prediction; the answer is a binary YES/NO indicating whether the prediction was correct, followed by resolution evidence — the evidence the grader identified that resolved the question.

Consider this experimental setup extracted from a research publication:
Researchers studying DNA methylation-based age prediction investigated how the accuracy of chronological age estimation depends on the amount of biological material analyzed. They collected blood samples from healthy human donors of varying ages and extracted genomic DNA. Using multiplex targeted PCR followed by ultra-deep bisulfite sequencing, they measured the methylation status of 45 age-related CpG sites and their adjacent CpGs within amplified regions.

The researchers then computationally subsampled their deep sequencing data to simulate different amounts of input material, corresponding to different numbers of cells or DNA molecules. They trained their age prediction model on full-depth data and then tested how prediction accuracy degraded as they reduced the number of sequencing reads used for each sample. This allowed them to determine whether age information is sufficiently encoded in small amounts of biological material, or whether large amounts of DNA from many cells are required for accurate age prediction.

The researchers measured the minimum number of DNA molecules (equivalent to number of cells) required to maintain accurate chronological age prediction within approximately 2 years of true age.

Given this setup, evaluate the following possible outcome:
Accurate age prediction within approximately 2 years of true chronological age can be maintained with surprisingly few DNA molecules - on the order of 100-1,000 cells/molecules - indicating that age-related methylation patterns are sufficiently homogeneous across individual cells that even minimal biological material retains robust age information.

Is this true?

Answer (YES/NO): YES